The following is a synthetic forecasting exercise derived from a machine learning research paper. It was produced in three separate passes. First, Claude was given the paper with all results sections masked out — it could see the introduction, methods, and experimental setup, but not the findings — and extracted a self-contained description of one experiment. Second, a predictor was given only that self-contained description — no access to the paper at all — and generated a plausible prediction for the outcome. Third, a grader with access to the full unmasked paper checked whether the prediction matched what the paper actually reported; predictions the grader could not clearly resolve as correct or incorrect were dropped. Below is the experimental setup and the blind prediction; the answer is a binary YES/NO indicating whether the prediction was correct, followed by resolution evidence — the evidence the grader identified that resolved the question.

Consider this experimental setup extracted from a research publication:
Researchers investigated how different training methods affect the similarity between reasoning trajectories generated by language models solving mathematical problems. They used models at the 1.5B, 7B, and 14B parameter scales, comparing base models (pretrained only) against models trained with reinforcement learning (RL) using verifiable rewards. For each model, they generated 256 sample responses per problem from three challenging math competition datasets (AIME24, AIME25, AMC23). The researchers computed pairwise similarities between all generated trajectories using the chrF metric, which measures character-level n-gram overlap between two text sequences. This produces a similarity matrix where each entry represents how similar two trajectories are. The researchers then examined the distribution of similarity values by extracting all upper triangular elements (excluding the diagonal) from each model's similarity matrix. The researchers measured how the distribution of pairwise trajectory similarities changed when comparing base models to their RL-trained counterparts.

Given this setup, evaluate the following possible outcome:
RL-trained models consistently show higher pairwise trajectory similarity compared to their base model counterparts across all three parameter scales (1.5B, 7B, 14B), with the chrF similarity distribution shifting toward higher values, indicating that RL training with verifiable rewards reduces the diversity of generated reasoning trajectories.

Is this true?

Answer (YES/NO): YES